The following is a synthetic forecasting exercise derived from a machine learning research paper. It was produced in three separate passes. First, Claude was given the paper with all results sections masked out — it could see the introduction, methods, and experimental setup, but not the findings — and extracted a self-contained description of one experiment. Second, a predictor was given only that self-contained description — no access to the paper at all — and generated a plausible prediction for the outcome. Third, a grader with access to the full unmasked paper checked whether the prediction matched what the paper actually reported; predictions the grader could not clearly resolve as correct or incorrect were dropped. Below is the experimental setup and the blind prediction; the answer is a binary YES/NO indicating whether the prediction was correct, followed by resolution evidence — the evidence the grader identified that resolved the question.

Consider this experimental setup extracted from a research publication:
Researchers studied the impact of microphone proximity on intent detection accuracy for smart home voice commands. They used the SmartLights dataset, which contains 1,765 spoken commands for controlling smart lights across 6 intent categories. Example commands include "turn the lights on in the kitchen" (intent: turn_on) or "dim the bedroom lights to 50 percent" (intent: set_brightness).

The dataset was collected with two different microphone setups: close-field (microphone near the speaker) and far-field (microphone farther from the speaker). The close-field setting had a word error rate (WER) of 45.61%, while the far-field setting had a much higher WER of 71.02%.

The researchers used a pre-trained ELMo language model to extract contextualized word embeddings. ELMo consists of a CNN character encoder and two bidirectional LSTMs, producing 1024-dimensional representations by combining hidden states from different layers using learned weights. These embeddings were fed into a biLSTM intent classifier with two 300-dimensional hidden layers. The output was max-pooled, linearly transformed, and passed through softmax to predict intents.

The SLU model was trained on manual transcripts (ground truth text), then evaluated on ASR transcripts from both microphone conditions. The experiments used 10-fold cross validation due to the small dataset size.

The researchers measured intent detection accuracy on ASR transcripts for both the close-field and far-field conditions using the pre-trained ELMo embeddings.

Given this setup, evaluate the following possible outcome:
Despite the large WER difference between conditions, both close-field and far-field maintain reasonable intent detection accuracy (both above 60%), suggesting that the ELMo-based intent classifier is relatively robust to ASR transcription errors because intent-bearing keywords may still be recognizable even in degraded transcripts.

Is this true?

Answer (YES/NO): NO